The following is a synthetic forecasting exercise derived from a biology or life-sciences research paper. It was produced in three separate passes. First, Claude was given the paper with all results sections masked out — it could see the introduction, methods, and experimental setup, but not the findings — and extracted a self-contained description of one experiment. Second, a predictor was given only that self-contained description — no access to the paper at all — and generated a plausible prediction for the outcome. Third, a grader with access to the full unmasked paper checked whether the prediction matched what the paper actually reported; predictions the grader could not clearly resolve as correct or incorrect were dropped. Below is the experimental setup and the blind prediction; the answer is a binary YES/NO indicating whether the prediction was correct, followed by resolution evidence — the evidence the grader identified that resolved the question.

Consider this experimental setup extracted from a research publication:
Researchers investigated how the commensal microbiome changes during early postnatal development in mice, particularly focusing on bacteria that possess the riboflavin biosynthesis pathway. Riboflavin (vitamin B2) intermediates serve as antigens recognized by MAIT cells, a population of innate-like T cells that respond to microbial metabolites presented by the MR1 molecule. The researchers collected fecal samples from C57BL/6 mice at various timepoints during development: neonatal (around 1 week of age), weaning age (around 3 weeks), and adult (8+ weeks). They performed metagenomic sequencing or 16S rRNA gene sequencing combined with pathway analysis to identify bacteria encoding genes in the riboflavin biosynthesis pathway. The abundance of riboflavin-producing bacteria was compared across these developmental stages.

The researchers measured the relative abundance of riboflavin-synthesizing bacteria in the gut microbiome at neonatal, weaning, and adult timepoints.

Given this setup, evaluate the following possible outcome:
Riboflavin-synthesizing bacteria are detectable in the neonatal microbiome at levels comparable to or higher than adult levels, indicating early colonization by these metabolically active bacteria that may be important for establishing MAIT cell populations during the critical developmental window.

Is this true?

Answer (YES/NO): NO